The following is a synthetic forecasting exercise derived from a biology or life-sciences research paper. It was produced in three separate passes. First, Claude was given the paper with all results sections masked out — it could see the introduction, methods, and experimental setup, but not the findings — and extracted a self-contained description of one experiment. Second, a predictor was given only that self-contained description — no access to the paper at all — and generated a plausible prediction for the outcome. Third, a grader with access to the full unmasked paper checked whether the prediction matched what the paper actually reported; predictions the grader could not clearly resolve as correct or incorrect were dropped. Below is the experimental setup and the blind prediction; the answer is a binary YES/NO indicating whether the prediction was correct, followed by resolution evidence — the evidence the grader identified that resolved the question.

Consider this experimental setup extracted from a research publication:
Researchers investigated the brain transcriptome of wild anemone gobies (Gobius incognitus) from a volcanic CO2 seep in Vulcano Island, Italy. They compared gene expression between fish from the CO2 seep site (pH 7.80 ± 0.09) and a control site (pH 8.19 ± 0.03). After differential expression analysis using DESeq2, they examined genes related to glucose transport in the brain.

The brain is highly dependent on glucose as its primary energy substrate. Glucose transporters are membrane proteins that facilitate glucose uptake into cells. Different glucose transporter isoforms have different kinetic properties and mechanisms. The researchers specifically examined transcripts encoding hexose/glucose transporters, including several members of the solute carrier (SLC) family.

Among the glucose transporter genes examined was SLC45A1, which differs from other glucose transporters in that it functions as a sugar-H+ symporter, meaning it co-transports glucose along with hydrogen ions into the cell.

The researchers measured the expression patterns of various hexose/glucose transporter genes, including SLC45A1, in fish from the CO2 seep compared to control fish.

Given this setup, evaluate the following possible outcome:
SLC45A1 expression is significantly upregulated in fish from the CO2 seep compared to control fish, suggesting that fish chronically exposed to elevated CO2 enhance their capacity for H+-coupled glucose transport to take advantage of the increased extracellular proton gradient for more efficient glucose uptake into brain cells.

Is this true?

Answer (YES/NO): NO